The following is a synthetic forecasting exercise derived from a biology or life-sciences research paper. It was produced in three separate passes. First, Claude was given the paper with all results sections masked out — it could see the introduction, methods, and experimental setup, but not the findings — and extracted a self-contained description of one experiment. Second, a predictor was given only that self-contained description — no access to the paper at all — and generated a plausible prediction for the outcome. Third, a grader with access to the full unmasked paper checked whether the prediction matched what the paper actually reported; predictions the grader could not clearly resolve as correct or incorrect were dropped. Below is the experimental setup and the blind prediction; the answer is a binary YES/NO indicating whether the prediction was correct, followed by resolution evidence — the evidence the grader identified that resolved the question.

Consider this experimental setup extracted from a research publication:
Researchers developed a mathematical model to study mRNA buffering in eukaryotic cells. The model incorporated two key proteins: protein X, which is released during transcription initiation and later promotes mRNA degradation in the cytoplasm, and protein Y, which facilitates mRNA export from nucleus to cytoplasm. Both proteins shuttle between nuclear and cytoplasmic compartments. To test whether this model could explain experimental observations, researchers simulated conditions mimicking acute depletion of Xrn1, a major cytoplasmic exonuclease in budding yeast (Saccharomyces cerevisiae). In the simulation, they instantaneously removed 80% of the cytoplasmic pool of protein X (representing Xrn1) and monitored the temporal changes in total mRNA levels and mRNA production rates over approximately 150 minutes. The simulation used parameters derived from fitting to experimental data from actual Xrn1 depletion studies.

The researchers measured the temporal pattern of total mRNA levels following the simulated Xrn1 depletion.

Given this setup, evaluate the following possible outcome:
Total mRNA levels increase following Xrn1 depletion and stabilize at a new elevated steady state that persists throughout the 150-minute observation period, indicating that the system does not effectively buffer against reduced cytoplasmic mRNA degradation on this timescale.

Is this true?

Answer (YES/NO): NO